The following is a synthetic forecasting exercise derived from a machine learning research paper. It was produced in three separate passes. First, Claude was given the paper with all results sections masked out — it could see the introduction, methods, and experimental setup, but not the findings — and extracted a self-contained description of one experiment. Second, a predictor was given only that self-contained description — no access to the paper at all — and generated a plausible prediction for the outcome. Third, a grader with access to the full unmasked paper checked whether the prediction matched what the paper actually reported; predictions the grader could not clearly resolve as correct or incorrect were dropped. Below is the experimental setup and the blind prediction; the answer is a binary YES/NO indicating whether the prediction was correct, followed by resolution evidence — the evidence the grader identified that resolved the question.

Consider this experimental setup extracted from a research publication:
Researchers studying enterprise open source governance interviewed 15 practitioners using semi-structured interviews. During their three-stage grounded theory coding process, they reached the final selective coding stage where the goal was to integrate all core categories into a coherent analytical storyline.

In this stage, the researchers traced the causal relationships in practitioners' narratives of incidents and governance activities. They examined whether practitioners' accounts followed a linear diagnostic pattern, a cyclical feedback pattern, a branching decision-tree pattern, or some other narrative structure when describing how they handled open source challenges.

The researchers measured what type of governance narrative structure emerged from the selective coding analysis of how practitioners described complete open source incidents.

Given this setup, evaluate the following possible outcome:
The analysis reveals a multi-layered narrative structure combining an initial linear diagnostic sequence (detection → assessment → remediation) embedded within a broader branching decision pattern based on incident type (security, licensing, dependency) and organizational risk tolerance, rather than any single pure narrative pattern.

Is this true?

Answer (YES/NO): NO